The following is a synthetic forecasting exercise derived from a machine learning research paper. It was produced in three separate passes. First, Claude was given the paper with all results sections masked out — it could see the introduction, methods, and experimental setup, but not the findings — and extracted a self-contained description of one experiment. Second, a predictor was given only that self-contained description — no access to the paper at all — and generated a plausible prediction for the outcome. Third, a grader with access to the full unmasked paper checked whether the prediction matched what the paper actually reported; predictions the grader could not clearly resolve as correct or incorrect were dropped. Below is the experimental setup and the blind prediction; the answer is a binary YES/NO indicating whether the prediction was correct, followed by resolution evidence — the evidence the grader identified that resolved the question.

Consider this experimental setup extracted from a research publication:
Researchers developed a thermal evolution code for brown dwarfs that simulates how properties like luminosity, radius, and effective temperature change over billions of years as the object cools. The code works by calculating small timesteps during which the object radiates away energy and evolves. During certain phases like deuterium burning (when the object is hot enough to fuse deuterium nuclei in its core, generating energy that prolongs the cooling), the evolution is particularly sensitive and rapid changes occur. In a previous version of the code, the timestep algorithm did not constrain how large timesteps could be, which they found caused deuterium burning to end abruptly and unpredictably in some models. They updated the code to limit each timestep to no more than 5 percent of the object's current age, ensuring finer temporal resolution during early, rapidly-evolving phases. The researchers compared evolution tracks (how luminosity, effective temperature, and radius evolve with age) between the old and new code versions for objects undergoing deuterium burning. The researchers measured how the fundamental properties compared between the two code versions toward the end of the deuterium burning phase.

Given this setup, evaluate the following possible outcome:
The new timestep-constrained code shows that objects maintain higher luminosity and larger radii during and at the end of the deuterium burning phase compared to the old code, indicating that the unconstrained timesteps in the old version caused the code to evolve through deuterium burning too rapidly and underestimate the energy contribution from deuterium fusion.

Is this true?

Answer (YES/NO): YES